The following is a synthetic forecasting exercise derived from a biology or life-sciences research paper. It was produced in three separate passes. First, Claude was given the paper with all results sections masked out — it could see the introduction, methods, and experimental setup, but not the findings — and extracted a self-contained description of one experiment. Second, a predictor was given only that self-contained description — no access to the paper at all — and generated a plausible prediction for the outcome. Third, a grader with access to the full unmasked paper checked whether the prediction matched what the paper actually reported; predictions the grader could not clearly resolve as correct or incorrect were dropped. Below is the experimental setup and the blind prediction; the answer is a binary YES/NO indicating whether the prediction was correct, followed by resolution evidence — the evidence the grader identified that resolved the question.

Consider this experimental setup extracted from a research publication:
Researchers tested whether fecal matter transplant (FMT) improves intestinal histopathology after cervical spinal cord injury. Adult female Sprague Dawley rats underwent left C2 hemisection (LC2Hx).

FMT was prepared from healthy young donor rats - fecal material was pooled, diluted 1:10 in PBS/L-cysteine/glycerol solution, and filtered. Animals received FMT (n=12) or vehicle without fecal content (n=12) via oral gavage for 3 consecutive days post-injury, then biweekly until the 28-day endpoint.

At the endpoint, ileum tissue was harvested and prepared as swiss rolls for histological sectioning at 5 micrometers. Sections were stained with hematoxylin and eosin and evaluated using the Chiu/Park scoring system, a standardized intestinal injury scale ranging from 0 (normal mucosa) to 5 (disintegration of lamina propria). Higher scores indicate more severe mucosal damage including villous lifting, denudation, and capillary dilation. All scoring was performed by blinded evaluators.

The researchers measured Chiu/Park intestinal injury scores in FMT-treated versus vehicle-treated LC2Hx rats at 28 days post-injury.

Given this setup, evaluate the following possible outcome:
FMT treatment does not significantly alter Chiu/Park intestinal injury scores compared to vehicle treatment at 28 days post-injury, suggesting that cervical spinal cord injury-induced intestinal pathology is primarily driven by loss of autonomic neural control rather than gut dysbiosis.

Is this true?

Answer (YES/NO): NO